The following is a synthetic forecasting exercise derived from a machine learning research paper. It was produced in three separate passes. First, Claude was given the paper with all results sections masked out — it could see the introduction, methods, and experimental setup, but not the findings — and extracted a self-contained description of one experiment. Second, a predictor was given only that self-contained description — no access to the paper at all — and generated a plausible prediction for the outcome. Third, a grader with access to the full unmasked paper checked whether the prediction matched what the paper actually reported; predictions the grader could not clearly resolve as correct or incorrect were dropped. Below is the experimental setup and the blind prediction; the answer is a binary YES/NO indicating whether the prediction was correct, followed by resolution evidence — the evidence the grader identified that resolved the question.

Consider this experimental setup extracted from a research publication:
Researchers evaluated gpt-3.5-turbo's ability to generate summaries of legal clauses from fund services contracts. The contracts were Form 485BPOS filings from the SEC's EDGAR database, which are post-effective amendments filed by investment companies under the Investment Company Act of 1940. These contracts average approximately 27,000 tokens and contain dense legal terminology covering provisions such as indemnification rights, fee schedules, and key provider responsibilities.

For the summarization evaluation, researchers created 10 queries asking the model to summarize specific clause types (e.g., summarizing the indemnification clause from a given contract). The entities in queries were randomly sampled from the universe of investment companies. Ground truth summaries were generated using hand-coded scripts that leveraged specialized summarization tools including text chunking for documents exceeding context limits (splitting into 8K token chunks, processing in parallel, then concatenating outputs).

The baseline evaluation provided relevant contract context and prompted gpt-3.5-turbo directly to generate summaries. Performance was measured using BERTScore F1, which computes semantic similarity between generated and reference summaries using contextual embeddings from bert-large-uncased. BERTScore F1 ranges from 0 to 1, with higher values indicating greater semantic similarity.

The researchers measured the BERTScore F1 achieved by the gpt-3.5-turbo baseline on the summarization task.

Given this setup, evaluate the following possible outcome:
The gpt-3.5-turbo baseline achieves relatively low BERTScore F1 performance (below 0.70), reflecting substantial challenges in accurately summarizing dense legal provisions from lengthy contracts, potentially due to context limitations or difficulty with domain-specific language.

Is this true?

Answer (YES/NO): YES